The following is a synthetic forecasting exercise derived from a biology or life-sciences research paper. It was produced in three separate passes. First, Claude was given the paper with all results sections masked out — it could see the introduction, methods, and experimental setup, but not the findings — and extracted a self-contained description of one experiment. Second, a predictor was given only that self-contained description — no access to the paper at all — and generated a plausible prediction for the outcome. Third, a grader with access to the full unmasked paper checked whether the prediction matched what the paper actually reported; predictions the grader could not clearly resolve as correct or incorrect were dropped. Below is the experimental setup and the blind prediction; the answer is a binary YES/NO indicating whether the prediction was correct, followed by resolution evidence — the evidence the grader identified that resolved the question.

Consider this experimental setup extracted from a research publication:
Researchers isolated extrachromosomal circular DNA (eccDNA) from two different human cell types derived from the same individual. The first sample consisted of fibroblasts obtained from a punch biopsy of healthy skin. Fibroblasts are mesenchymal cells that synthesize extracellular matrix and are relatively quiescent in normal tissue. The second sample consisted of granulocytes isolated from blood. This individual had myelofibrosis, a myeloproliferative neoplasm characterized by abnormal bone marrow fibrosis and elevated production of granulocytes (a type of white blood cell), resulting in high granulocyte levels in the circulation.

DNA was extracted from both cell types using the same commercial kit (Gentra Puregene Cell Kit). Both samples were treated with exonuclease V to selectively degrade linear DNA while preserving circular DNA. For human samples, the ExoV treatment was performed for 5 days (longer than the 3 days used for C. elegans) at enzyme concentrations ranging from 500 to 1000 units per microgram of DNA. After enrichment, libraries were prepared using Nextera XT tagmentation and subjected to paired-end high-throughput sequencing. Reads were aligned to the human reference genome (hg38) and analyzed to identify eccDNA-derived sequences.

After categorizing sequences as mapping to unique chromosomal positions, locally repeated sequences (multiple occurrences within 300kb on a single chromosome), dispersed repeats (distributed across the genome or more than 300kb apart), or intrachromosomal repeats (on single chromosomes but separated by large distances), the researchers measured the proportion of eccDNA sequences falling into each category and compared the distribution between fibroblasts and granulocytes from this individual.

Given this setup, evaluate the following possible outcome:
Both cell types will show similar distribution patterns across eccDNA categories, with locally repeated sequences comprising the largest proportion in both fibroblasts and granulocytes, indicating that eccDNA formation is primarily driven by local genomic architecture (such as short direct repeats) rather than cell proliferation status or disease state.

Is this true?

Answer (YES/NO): NO